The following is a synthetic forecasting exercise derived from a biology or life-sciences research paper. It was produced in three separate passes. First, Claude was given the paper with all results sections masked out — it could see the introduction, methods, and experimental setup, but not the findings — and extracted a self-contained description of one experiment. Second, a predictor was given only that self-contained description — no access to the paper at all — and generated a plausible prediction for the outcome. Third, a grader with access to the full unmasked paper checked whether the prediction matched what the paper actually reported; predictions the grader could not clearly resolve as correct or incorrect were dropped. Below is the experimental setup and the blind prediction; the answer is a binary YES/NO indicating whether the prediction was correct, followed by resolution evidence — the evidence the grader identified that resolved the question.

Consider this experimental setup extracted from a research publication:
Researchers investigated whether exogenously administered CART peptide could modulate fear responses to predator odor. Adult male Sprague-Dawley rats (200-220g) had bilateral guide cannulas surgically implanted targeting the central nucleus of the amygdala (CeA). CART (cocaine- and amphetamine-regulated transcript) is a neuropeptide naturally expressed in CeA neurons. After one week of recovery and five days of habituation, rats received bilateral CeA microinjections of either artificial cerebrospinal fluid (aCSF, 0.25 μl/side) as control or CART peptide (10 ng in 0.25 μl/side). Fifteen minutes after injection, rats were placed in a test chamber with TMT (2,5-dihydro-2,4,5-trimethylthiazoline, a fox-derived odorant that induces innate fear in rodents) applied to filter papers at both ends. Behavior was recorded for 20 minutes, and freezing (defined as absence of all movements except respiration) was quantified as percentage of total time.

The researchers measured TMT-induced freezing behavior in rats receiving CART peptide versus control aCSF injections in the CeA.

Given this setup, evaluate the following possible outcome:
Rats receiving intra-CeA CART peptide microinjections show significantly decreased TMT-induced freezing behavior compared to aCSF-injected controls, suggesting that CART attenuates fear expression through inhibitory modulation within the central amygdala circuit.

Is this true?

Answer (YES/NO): NO